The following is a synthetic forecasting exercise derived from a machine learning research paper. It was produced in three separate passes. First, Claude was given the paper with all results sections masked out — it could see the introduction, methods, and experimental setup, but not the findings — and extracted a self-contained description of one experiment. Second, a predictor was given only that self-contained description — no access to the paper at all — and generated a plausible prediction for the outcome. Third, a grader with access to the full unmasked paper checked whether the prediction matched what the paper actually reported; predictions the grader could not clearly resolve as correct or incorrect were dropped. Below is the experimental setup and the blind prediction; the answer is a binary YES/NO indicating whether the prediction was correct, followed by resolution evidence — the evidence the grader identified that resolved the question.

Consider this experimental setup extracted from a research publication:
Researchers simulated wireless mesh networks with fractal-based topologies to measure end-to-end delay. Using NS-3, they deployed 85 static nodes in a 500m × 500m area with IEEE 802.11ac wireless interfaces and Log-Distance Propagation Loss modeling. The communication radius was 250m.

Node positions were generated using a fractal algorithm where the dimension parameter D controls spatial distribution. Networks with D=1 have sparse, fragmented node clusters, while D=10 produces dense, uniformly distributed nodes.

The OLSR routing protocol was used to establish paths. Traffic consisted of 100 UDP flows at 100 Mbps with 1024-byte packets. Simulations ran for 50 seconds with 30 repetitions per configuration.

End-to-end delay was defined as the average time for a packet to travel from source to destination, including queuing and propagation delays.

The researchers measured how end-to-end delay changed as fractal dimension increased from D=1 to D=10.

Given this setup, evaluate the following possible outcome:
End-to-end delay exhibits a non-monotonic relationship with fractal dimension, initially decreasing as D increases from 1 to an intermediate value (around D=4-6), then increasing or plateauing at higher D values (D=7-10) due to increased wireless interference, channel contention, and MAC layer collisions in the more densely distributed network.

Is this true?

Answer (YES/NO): NO